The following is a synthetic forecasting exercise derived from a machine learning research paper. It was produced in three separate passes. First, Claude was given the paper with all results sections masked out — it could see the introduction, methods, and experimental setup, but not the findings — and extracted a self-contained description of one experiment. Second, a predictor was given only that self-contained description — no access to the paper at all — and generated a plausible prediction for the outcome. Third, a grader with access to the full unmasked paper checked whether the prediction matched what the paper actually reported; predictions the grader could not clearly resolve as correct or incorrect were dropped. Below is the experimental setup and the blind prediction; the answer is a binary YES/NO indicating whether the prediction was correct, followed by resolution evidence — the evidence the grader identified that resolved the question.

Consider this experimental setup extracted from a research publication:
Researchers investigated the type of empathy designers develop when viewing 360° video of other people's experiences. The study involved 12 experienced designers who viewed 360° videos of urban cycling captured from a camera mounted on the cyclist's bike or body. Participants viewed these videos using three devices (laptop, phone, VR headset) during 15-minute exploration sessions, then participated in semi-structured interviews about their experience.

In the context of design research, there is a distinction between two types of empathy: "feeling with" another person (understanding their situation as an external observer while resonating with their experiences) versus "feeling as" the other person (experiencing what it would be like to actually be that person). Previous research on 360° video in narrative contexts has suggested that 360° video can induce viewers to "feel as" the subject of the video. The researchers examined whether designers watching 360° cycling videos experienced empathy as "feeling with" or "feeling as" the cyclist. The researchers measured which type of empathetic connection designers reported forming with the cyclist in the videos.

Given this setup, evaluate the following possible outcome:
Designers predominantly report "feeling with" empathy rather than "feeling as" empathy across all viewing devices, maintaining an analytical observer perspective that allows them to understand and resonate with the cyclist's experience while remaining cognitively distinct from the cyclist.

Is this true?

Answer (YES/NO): YES